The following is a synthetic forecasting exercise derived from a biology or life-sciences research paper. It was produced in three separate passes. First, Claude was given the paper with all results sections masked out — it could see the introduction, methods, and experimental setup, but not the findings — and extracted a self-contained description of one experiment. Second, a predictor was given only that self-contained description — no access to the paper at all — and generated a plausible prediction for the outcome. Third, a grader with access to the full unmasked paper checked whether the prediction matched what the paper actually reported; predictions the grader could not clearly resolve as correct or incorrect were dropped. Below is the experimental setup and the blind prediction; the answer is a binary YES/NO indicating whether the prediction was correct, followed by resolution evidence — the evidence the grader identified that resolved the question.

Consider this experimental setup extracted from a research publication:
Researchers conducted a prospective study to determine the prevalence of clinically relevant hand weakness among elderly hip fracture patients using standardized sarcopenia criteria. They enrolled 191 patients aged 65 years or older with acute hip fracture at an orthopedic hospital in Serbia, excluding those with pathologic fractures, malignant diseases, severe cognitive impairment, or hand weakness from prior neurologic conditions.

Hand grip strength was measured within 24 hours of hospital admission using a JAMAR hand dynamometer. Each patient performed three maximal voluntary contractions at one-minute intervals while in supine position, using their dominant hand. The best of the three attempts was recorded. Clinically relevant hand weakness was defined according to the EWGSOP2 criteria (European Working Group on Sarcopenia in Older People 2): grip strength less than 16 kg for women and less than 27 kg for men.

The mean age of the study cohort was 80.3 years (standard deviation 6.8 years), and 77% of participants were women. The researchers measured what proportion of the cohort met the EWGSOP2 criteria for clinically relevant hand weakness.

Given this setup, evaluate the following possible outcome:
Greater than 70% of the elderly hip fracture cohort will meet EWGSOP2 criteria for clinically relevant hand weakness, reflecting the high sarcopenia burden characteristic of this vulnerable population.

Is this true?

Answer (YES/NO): NO